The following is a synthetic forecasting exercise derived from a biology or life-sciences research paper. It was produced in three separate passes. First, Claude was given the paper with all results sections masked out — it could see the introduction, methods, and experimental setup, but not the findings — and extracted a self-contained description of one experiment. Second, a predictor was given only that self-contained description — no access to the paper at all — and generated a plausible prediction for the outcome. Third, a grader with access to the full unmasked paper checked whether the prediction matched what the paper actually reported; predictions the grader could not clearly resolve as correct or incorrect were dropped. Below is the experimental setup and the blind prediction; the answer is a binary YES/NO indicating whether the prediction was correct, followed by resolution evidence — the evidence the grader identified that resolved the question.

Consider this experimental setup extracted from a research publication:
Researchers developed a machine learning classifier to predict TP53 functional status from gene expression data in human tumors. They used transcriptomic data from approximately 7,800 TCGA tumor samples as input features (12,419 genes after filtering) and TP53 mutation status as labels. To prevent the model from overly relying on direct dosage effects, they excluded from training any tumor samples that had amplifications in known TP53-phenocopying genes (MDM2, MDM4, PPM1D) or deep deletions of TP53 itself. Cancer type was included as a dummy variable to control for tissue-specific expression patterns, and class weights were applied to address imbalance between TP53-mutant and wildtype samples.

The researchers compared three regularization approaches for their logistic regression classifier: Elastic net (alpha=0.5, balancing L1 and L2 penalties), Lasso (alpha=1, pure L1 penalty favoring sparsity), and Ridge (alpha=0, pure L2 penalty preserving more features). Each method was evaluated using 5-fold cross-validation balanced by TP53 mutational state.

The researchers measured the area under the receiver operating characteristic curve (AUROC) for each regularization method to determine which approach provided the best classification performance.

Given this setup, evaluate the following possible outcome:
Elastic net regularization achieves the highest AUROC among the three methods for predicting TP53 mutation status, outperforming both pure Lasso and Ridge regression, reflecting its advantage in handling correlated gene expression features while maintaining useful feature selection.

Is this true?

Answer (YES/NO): NO